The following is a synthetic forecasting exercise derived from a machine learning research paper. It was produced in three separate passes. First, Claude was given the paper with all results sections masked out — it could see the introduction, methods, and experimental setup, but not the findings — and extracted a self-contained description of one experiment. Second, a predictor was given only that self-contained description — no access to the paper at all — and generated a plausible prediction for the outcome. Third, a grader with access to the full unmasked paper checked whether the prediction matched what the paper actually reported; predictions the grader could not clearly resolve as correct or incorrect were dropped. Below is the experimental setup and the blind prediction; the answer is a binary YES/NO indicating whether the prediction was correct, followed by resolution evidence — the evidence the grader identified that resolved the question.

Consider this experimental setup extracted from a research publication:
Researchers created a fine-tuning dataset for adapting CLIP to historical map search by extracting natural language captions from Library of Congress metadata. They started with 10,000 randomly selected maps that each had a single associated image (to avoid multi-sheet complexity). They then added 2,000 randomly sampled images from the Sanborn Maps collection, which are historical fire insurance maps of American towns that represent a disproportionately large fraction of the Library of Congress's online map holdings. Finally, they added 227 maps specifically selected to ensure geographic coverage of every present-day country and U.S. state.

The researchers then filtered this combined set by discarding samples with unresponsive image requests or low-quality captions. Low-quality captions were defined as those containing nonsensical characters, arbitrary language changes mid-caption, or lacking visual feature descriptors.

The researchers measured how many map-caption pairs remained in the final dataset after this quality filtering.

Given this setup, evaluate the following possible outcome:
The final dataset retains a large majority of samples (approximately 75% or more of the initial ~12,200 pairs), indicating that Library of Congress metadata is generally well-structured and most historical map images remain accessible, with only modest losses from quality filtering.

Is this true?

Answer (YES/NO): YES